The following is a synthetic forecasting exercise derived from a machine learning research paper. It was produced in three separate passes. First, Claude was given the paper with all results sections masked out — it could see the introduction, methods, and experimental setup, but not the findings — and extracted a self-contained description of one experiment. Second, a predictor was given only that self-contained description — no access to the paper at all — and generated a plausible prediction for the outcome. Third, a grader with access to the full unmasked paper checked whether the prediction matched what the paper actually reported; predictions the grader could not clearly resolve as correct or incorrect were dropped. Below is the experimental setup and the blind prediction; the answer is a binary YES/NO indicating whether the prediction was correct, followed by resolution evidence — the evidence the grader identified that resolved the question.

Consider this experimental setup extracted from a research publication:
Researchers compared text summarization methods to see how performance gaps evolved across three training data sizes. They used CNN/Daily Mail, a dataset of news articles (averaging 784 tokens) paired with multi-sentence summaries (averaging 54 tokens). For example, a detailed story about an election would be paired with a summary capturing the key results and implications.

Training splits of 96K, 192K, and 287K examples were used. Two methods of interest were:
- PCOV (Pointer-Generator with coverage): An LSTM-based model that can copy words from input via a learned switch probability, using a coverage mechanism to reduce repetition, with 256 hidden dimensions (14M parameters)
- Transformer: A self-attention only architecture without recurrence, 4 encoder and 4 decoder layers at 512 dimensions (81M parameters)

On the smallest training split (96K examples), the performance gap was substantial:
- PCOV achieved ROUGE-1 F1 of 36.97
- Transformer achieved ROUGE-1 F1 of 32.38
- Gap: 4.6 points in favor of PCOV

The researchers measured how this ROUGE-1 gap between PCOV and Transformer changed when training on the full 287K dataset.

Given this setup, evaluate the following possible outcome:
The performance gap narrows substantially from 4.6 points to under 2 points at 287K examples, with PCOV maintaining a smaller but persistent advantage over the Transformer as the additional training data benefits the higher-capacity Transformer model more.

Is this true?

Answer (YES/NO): YES